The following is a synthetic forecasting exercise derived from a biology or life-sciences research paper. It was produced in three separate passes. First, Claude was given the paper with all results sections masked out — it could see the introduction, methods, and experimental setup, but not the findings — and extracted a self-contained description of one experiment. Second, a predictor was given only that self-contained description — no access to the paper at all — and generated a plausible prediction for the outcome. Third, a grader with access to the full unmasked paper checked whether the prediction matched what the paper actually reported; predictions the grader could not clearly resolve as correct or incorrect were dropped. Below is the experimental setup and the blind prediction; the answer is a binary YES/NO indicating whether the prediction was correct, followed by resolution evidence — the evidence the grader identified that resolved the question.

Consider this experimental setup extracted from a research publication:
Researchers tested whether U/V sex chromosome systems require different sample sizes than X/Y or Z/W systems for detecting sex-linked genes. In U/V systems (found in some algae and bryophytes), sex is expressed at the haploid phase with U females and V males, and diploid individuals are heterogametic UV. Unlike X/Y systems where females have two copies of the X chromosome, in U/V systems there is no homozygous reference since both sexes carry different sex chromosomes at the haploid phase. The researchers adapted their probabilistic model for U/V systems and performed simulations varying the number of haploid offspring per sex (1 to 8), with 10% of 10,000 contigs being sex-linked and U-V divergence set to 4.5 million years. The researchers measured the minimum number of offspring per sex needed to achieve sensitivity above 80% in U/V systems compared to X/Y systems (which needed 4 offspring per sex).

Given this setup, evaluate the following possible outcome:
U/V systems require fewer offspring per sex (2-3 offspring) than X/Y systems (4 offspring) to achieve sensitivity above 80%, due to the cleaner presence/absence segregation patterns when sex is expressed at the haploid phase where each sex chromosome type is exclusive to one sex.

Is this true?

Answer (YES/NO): NO